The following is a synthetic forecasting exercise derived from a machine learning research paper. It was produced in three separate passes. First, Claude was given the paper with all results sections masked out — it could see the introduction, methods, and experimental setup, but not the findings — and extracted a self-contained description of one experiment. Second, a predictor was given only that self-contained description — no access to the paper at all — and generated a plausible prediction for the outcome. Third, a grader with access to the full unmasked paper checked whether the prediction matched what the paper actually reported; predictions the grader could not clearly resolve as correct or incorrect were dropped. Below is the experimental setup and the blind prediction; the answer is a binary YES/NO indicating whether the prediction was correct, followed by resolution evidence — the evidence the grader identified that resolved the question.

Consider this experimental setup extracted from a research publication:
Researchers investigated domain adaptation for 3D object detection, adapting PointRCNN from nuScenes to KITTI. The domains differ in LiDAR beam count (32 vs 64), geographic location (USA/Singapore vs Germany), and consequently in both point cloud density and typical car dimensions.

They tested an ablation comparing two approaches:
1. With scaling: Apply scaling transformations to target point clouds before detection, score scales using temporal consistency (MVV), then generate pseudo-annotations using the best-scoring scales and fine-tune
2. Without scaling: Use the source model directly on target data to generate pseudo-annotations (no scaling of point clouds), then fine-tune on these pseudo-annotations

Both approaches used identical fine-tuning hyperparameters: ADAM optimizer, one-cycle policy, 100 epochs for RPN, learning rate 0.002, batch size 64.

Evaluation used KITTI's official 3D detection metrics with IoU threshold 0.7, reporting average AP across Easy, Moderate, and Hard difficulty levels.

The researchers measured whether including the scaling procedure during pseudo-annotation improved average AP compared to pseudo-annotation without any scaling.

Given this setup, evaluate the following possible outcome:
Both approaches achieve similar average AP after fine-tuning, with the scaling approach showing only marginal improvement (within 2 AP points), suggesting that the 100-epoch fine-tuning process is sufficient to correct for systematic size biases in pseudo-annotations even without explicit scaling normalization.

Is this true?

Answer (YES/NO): NO